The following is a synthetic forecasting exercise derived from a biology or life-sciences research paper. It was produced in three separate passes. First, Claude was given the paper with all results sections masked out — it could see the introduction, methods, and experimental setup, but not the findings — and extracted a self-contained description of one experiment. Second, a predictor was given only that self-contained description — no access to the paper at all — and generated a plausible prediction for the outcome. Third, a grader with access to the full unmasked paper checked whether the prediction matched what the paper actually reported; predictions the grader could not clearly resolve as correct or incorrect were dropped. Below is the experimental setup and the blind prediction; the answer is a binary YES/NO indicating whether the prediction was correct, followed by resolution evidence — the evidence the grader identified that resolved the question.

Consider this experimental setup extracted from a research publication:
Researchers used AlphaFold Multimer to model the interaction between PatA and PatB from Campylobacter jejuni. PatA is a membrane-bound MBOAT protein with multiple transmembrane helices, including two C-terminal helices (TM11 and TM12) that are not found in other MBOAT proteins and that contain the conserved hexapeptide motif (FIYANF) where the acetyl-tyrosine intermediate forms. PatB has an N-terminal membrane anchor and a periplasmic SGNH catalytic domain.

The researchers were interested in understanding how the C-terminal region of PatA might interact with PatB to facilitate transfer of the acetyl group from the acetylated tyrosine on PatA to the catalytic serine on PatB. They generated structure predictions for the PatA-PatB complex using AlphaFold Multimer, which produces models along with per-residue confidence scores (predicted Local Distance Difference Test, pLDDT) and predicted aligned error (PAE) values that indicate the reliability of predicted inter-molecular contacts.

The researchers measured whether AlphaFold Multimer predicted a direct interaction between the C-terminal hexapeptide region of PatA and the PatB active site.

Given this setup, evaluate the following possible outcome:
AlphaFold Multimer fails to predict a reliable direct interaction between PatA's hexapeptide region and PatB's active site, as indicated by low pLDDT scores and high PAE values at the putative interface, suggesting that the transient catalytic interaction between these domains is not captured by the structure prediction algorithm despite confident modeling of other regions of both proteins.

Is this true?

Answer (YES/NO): NO